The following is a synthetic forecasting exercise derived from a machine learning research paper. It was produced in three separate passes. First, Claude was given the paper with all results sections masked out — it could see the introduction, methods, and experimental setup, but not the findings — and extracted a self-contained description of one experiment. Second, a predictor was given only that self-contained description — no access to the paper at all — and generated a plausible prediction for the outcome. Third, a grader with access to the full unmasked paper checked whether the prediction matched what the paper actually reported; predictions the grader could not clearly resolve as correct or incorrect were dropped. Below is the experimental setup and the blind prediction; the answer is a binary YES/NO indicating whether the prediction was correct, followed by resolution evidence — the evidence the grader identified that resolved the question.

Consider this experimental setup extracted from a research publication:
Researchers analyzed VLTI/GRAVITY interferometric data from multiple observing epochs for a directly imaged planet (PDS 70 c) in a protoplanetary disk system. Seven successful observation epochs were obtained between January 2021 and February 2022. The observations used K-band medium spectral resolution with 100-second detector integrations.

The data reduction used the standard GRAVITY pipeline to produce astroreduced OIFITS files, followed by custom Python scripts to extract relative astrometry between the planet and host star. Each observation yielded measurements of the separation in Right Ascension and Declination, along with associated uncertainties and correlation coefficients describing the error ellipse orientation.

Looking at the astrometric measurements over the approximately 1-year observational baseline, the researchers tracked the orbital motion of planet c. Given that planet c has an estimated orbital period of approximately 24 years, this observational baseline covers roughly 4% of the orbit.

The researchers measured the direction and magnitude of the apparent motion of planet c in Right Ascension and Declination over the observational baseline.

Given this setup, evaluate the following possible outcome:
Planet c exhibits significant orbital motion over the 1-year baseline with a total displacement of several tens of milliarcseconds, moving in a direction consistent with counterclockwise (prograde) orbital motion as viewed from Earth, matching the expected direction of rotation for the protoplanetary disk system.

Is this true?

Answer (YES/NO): NO